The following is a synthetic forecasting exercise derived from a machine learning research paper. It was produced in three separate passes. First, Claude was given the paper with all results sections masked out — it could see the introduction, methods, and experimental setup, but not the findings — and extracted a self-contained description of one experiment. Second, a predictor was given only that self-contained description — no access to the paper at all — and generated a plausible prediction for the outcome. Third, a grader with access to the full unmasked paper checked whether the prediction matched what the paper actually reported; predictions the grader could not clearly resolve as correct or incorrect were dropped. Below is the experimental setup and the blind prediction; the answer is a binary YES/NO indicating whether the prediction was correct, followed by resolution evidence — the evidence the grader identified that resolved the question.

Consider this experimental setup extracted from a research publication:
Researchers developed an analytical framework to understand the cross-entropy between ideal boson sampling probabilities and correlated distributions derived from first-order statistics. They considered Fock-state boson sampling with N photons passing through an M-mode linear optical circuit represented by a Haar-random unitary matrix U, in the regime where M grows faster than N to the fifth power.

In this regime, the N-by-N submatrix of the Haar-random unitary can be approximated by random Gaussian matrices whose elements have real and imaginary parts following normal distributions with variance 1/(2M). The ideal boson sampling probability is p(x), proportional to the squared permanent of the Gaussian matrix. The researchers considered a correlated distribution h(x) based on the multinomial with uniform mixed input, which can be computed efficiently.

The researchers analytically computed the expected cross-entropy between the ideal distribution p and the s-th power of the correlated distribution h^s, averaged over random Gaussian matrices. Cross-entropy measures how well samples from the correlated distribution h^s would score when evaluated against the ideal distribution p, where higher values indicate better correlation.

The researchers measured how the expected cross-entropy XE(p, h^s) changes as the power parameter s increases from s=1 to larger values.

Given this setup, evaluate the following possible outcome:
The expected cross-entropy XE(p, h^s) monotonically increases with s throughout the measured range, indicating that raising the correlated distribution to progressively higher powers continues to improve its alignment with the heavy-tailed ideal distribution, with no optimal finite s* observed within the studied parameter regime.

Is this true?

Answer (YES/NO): YES